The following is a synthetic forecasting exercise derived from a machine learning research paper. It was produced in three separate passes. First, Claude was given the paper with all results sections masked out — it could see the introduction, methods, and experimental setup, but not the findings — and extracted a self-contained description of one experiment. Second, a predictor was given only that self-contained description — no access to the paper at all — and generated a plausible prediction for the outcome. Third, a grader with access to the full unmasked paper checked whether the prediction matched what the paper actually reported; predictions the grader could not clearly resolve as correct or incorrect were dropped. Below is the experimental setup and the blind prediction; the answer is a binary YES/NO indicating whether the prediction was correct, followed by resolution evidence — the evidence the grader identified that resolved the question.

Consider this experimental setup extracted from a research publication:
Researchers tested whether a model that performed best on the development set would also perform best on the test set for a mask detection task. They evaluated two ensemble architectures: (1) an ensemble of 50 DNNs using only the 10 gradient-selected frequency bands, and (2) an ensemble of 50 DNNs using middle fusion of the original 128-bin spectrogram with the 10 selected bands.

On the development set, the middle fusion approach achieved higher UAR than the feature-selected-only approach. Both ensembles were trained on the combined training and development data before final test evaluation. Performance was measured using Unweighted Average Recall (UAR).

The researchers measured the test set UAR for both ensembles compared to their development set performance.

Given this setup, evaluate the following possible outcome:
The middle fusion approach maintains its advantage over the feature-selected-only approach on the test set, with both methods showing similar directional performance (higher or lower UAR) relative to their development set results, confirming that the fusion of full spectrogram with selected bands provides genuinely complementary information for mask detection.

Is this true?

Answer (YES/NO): NO